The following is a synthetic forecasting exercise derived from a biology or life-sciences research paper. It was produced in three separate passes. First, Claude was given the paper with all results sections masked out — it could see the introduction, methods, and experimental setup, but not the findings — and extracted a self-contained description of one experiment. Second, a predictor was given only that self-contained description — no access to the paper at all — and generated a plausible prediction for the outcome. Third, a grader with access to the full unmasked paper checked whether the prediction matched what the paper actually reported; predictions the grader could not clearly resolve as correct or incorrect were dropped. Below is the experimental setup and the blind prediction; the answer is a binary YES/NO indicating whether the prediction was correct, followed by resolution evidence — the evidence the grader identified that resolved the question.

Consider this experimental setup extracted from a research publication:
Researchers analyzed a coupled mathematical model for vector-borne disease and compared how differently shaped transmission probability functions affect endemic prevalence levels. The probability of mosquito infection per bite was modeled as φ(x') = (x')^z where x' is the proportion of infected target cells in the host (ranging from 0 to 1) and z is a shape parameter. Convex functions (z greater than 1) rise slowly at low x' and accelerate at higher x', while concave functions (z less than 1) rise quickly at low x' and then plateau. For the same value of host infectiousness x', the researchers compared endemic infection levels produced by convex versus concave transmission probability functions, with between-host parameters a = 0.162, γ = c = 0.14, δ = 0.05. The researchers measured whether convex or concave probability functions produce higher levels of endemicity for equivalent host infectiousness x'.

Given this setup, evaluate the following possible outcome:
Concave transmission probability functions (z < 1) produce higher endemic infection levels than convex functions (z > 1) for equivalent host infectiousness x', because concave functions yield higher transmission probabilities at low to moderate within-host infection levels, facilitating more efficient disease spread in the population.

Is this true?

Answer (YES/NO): YES